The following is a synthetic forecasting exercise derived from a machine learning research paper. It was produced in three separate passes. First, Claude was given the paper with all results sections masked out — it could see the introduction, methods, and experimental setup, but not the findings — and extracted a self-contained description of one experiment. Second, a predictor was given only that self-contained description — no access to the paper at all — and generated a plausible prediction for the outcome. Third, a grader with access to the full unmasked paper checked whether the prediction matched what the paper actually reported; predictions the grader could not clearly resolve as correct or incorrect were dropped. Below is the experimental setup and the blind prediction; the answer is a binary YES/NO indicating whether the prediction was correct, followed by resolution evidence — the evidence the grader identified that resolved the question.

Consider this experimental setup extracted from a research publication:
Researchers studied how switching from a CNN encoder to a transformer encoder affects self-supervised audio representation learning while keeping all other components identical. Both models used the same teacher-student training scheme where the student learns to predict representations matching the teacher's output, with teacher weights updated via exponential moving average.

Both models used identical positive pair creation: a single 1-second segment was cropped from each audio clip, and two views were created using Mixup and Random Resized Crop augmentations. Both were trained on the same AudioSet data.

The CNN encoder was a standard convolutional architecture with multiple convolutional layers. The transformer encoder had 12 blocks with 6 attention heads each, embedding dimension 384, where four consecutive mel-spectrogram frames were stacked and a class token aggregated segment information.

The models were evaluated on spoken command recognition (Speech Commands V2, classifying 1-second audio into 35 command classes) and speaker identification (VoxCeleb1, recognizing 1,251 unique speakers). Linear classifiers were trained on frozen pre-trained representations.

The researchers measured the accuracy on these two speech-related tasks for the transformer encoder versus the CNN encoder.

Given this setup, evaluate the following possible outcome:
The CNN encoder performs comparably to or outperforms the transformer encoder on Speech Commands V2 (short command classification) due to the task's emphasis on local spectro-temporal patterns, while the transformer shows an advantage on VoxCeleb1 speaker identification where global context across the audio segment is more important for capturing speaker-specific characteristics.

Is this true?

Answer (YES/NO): NO